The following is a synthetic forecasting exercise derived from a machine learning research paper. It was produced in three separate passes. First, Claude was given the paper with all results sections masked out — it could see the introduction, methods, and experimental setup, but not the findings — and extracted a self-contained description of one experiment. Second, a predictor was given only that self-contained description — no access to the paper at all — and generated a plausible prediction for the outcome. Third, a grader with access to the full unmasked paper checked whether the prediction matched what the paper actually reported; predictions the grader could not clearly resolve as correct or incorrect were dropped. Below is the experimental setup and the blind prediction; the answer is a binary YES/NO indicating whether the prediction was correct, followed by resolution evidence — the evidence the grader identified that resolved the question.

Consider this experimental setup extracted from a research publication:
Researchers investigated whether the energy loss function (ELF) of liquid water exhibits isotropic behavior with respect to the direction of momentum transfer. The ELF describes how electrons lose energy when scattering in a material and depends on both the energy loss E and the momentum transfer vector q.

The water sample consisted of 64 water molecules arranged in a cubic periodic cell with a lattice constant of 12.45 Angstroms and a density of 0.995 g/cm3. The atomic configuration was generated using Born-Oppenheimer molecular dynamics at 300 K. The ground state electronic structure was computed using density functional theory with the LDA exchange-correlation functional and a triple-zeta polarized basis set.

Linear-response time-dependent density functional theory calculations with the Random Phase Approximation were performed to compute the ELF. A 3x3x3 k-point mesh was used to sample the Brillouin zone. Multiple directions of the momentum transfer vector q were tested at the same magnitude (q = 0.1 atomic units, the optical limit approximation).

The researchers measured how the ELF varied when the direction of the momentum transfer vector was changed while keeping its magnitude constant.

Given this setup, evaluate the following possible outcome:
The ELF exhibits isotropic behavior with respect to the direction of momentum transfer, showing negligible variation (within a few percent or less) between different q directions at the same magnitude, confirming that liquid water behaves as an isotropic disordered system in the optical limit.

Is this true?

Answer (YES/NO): YES